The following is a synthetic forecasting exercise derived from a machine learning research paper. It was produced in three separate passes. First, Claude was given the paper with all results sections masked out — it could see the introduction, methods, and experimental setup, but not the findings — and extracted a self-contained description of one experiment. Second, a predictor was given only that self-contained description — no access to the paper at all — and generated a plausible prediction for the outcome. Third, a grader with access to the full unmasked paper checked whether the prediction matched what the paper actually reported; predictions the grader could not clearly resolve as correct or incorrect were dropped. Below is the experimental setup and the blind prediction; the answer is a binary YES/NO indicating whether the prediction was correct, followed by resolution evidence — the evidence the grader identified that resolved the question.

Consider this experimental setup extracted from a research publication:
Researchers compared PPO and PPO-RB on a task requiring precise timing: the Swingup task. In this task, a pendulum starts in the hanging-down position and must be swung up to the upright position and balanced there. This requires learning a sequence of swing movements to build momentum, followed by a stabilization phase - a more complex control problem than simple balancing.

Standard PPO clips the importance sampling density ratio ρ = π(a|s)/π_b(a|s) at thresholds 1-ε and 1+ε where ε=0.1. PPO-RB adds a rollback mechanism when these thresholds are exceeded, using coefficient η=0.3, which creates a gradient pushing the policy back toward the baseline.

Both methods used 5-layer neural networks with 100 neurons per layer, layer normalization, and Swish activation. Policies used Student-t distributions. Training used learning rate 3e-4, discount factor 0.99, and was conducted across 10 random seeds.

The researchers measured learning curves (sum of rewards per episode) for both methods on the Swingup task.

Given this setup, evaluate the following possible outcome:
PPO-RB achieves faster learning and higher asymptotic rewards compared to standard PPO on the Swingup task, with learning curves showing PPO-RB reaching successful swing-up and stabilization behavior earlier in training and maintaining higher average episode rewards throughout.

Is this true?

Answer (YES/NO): NO